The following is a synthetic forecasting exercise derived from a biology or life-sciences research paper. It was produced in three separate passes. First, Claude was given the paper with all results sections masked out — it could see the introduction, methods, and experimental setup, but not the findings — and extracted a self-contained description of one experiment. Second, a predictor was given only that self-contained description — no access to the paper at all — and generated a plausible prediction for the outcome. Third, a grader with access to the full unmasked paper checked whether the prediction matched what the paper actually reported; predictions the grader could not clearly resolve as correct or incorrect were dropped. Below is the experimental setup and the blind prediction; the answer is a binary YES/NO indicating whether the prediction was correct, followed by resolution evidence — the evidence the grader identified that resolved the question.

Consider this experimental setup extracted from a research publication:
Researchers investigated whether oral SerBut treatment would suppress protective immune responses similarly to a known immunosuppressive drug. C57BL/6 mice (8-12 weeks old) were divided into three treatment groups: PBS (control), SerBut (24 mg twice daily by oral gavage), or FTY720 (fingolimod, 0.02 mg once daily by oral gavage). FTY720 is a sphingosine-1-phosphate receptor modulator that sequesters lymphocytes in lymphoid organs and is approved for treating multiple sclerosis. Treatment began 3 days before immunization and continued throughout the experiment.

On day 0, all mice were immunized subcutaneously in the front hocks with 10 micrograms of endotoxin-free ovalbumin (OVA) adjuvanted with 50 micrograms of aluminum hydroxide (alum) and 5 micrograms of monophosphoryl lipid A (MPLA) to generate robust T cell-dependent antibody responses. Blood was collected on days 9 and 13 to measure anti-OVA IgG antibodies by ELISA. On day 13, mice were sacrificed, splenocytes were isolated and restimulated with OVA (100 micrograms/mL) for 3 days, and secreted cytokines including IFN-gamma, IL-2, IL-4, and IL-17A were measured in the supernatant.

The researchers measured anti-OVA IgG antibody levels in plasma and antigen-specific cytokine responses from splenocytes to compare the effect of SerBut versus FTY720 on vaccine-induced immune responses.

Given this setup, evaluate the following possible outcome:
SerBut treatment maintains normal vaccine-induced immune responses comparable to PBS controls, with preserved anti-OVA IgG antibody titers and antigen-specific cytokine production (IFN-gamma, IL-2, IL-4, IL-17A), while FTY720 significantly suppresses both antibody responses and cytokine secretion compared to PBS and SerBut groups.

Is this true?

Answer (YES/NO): YES